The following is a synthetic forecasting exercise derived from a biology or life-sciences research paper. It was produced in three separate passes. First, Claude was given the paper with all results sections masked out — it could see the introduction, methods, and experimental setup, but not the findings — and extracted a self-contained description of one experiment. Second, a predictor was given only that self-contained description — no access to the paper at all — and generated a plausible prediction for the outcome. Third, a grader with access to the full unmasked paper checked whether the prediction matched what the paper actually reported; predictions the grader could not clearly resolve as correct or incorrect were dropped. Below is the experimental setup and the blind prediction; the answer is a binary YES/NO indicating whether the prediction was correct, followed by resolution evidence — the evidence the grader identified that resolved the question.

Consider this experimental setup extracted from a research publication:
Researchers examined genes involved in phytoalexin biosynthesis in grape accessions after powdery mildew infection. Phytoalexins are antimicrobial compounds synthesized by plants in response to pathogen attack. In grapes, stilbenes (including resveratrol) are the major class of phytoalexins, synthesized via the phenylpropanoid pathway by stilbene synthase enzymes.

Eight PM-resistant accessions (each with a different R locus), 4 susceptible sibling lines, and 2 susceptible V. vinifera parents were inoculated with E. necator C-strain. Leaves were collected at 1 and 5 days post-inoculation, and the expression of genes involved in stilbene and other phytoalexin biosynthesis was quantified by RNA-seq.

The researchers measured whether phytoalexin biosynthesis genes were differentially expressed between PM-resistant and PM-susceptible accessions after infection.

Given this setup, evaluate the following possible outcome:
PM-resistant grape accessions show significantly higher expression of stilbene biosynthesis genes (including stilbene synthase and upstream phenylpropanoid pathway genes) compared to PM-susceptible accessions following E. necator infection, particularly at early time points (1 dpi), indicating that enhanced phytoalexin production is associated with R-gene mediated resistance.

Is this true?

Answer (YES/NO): NO